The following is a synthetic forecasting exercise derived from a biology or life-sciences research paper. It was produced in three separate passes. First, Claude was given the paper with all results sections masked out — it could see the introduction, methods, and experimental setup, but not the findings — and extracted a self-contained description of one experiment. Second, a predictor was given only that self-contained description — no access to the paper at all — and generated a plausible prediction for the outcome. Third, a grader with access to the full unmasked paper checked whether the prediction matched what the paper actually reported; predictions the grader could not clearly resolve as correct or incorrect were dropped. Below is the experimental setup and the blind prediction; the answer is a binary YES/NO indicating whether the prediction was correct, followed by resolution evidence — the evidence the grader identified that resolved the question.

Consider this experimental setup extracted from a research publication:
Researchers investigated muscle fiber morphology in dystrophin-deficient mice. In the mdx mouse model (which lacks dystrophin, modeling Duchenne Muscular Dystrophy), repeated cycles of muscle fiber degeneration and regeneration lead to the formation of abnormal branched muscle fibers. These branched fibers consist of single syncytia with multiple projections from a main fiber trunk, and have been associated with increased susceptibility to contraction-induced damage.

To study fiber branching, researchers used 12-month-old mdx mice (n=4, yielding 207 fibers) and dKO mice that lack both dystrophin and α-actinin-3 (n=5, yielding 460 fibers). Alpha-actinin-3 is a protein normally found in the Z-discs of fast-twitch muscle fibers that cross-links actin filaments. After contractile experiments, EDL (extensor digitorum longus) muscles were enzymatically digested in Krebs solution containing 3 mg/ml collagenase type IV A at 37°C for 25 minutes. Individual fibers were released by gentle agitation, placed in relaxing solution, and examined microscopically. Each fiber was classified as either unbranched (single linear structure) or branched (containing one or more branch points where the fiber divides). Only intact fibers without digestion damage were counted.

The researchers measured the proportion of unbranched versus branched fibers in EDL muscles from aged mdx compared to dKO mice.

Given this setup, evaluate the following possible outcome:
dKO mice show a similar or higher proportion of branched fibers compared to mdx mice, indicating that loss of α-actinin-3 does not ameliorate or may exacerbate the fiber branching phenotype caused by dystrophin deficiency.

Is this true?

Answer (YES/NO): NO